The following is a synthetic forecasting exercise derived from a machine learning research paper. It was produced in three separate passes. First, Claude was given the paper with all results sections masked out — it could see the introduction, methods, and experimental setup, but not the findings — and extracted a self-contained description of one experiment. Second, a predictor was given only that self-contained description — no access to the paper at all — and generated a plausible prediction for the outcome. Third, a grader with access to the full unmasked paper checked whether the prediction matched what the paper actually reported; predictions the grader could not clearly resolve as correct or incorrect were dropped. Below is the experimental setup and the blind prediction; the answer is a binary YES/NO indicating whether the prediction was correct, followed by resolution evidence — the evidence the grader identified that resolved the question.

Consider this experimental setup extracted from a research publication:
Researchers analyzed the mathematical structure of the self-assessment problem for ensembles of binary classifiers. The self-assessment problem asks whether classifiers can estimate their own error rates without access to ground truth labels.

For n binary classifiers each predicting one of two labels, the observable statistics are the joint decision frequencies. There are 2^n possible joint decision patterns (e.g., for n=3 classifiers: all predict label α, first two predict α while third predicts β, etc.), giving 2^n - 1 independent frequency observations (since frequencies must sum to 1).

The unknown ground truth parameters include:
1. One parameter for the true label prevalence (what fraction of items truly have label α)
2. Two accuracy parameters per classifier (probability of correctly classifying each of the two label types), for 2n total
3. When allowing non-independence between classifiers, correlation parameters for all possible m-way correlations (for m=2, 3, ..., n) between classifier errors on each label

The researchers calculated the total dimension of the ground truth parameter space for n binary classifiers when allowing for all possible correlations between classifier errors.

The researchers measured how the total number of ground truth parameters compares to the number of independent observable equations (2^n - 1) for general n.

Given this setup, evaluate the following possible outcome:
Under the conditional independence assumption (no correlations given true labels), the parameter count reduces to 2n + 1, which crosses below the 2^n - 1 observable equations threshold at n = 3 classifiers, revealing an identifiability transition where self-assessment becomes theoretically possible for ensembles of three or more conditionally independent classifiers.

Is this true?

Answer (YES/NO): YES